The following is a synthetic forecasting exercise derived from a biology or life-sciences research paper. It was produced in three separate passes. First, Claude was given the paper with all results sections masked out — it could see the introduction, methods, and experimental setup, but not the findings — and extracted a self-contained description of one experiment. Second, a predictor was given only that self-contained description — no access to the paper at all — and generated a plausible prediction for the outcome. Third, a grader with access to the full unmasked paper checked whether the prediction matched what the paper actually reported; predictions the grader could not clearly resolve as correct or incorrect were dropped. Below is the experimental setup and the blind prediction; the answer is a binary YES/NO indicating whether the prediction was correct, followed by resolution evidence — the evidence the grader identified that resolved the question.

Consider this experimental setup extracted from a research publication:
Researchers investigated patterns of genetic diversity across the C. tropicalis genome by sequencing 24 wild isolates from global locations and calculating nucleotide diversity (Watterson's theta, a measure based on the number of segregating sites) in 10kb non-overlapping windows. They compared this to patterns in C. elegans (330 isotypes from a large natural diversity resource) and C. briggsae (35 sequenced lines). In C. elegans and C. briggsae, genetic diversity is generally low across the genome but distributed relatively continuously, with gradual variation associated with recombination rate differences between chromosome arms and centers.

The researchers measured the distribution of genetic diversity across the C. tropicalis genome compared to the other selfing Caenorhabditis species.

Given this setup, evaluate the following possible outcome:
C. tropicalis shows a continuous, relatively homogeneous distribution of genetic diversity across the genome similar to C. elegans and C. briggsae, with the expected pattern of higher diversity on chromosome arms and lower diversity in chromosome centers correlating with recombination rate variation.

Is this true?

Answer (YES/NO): NO